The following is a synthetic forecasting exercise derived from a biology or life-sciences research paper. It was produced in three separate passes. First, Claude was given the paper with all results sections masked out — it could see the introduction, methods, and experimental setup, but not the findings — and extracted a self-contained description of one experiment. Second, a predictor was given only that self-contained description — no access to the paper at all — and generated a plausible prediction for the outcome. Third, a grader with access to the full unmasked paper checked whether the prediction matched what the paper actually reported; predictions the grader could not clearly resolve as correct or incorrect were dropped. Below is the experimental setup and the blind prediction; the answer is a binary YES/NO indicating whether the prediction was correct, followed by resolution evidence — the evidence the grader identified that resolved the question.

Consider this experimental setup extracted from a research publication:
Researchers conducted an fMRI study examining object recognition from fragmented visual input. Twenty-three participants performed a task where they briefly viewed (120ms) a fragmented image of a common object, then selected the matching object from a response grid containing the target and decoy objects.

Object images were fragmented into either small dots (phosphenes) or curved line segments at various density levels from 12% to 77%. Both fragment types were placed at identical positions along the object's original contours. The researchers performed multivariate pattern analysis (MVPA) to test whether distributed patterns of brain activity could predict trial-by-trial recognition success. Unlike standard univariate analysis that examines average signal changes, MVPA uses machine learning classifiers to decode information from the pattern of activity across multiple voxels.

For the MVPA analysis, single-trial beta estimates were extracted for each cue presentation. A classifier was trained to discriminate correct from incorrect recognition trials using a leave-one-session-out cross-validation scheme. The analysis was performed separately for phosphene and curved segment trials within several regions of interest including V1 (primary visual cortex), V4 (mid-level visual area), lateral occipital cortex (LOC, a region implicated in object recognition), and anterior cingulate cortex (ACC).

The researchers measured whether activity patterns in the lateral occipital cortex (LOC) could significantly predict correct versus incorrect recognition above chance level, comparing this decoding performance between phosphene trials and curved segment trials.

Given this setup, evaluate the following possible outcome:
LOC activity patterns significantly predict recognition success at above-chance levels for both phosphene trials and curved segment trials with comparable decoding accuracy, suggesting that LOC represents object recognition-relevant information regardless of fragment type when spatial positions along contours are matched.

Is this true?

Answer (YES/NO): NO